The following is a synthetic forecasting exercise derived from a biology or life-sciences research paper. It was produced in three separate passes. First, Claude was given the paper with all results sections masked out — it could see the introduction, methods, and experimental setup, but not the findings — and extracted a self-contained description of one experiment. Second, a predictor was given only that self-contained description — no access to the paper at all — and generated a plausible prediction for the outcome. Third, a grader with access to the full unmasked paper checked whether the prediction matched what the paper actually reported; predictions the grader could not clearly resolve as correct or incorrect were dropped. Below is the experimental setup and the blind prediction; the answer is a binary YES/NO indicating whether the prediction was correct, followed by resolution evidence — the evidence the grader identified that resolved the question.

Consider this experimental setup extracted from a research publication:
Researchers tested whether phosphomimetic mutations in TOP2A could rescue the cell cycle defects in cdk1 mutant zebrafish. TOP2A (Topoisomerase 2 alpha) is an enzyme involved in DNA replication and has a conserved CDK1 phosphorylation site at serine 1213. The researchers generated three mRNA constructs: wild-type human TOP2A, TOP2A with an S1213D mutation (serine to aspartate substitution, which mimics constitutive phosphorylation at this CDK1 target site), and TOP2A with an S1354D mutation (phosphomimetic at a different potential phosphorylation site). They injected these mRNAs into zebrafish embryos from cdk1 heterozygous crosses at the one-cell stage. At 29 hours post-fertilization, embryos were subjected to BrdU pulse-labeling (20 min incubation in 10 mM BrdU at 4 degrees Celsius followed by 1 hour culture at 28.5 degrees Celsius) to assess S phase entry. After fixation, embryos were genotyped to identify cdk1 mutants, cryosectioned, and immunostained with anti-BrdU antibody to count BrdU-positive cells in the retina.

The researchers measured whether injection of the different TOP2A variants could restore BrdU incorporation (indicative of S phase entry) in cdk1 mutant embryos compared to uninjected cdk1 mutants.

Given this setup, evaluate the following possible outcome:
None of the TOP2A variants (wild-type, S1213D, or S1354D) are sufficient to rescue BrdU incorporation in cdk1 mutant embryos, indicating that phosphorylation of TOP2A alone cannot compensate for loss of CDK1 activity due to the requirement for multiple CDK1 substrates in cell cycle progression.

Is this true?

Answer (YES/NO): NO